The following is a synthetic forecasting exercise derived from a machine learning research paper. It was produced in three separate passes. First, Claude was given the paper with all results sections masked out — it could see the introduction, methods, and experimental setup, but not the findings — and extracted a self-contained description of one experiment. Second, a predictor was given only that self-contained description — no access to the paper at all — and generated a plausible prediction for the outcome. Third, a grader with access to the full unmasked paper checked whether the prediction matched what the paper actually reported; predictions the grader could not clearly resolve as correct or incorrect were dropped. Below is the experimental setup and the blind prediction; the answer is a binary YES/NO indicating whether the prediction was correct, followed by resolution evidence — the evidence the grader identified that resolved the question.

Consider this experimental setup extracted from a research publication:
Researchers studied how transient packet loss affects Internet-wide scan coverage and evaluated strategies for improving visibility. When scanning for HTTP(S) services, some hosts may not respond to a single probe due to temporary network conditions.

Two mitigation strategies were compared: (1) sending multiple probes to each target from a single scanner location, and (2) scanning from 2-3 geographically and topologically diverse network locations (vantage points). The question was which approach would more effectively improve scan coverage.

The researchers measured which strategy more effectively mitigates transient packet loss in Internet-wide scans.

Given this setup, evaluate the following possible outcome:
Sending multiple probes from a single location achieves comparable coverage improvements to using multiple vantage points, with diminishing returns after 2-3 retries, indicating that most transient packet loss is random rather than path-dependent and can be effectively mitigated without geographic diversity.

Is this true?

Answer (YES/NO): NO